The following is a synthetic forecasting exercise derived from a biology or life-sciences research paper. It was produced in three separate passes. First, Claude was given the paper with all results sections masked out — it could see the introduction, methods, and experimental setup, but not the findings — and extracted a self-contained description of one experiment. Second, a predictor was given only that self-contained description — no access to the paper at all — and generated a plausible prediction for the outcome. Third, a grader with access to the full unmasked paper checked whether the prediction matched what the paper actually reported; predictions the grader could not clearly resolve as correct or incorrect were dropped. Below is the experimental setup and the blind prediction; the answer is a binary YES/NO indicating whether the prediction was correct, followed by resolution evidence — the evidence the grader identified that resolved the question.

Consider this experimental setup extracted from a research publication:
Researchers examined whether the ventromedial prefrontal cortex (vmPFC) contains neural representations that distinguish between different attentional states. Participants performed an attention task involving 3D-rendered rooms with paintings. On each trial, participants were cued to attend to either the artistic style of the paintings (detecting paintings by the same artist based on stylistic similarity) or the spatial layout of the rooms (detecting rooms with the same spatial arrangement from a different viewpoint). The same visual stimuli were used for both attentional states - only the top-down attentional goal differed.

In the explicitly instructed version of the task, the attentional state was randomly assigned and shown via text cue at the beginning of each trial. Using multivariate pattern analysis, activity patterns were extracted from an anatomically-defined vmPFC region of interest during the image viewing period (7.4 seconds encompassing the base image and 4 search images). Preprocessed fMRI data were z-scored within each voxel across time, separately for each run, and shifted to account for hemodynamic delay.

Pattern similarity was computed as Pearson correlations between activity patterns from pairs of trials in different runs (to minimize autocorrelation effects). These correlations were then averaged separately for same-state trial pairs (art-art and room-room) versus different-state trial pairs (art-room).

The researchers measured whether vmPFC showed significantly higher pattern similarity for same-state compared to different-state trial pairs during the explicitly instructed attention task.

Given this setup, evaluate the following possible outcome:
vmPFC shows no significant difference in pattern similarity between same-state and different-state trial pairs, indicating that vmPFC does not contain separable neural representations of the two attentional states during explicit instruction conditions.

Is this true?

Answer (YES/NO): NO